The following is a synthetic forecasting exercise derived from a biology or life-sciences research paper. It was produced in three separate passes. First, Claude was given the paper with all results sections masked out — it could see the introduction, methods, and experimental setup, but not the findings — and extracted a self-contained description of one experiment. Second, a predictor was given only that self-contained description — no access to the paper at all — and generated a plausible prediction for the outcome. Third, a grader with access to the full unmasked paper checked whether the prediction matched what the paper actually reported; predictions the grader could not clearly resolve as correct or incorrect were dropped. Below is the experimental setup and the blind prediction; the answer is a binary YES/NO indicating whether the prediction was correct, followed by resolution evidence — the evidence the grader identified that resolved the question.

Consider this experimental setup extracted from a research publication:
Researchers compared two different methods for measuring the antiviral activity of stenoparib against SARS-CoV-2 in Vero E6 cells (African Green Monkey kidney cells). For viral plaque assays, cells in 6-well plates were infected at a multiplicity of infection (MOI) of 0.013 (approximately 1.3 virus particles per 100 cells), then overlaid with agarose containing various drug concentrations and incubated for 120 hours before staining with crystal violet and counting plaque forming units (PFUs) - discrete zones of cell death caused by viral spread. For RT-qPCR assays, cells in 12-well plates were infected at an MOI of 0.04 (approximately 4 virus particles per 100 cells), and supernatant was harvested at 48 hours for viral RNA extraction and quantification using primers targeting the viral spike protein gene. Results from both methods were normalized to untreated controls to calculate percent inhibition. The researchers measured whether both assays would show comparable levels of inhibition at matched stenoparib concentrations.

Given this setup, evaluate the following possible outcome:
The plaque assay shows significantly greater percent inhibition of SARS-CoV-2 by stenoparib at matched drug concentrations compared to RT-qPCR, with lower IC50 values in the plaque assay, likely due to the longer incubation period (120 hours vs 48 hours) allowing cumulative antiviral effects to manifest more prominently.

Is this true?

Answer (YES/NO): NO